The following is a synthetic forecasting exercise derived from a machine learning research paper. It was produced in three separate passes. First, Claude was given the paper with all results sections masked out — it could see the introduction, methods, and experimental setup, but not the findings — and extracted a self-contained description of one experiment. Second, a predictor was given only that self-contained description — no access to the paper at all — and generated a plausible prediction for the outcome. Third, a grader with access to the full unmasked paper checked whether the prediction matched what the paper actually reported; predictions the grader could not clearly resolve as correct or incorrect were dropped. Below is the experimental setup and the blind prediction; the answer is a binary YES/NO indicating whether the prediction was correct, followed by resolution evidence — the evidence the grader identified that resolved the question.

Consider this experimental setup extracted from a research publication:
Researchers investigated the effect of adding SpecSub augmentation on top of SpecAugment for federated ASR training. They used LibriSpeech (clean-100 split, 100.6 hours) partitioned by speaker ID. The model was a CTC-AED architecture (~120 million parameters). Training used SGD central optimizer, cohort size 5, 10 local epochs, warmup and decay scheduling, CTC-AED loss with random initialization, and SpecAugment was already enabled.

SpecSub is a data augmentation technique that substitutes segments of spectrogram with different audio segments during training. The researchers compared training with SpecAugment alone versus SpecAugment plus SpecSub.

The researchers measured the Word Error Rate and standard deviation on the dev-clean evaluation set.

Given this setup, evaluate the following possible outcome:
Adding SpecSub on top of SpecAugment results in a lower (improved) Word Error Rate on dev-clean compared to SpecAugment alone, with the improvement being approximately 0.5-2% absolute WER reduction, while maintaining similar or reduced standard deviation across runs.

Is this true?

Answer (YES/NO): YES